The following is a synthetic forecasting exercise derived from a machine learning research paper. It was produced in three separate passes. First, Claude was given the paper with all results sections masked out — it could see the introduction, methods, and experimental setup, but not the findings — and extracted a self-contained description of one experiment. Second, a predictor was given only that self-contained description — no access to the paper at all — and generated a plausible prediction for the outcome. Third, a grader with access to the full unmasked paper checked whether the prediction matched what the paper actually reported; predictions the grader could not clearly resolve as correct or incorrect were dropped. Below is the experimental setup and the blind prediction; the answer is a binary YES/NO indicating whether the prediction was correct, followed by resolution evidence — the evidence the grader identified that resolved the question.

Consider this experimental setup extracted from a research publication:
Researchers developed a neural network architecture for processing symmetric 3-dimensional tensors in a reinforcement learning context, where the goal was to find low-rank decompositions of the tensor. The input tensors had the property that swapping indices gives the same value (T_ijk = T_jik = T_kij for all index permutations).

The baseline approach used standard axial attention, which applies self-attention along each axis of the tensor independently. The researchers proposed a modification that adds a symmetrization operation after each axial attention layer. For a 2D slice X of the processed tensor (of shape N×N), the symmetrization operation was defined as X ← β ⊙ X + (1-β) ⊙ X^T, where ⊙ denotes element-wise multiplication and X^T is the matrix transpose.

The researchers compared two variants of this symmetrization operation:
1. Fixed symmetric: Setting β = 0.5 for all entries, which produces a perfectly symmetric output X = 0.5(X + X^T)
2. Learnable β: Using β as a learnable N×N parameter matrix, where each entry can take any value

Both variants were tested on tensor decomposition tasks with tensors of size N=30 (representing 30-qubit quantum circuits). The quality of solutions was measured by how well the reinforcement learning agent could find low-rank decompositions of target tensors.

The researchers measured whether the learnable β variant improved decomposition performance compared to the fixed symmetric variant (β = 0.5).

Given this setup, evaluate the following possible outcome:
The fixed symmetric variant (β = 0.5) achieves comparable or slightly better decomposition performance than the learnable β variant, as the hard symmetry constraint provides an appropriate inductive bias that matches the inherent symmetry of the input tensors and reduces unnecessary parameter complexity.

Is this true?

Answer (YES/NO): NO